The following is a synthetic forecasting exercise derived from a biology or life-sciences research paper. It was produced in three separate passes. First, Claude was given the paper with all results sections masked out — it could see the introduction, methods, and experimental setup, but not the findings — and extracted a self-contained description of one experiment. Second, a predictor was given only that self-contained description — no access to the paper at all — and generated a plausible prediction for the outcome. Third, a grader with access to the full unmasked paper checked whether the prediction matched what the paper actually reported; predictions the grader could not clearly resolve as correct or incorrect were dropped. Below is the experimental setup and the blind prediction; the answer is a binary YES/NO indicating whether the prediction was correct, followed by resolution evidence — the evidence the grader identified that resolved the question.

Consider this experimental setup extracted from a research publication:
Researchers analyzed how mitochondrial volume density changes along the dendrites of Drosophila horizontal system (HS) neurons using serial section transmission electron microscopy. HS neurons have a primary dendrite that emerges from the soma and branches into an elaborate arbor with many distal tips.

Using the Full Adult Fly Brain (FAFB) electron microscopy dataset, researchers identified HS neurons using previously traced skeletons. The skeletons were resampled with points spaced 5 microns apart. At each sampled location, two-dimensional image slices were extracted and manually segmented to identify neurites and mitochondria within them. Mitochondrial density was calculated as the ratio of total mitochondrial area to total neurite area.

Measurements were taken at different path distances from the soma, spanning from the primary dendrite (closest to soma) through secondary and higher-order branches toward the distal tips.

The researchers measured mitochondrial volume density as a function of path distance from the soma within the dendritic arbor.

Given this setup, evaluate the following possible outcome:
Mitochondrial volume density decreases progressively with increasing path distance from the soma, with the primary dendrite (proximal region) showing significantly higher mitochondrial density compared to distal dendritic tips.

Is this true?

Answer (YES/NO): NO